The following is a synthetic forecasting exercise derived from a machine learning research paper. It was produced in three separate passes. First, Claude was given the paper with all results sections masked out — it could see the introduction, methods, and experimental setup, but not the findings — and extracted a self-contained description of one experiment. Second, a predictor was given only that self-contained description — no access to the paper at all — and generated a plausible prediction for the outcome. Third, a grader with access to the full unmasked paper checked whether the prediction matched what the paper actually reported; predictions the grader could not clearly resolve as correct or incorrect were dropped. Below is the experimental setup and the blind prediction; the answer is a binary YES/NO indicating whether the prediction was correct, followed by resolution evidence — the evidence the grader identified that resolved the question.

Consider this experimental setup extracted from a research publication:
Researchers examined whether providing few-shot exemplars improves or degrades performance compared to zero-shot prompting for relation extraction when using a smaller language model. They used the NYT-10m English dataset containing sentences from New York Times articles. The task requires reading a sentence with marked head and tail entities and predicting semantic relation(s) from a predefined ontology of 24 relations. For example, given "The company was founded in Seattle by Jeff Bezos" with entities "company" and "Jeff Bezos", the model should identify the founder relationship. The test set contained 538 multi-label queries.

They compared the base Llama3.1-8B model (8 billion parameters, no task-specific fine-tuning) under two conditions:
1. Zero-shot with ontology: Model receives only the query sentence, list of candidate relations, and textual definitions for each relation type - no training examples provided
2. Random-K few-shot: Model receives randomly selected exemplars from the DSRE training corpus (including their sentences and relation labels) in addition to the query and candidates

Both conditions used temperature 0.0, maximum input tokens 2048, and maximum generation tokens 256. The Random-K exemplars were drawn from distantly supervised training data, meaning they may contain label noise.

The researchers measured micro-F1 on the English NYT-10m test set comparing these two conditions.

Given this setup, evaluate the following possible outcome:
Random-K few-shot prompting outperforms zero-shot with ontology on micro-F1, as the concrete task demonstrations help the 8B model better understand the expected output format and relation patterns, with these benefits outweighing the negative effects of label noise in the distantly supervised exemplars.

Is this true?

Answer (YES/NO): NO